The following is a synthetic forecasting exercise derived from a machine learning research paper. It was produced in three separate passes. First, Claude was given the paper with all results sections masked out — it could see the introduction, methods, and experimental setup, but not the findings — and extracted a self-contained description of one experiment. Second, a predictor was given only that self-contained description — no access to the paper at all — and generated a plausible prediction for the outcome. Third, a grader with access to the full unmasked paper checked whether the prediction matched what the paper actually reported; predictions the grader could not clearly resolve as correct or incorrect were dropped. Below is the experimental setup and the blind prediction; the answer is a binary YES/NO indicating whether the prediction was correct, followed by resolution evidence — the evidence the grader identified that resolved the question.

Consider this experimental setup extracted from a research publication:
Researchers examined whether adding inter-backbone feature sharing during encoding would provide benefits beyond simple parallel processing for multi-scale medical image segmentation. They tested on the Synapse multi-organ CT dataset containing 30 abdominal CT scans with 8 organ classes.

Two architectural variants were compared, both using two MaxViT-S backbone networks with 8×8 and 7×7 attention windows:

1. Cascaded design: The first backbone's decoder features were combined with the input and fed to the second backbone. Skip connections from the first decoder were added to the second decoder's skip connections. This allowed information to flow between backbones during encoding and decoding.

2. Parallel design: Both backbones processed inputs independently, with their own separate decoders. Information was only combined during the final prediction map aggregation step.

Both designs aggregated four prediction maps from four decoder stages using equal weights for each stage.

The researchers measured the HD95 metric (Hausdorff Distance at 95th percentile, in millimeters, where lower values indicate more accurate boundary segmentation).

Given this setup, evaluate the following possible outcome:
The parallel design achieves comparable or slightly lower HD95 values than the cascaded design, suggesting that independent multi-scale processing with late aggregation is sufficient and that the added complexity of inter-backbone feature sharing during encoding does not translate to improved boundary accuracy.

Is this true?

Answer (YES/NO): NO